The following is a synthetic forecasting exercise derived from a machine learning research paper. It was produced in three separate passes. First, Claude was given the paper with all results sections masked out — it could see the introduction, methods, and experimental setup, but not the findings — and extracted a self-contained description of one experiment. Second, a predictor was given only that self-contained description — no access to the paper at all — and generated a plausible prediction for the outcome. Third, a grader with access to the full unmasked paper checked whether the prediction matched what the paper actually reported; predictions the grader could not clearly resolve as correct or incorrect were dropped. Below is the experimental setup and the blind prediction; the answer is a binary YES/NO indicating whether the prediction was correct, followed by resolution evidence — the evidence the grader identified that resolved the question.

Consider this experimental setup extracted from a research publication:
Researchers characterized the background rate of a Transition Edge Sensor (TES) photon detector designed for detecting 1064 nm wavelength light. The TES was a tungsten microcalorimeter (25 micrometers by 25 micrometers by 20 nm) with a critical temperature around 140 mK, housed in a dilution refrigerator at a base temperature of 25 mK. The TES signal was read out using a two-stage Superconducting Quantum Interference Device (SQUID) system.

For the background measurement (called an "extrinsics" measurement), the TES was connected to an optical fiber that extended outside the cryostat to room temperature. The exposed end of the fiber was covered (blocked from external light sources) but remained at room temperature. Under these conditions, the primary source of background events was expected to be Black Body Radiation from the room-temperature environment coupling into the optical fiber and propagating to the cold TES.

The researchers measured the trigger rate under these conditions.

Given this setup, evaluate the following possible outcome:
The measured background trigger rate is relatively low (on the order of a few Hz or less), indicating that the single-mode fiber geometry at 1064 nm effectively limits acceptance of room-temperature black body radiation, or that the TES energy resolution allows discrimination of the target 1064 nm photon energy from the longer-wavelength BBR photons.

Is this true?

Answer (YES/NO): YES